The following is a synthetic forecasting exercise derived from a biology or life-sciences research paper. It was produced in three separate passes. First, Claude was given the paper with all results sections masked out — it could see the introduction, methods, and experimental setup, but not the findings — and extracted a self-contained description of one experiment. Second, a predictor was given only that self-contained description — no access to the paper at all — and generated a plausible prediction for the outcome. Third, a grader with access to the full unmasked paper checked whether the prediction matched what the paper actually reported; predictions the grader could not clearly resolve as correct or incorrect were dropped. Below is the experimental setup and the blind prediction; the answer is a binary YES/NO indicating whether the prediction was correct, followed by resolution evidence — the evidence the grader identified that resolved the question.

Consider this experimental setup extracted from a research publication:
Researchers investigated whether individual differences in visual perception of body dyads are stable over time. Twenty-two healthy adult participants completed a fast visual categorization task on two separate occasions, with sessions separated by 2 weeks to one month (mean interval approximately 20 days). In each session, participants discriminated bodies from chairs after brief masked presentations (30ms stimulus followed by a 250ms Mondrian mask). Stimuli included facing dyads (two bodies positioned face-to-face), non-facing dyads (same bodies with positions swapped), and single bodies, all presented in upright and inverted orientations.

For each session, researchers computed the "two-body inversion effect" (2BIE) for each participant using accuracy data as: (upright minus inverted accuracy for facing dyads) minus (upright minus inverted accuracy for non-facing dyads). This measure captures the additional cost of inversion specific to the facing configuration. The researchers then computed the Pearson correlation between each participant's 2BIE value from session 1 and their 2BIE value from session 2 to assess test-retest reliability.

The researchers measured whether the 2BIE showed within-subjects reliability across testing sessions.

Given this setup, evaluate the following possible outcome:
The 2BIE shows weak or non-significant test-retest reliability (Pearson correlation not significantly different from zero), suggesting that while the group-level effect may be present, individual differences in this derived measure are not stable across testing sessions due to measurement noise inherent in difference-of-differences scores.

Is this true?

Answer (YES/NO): NO